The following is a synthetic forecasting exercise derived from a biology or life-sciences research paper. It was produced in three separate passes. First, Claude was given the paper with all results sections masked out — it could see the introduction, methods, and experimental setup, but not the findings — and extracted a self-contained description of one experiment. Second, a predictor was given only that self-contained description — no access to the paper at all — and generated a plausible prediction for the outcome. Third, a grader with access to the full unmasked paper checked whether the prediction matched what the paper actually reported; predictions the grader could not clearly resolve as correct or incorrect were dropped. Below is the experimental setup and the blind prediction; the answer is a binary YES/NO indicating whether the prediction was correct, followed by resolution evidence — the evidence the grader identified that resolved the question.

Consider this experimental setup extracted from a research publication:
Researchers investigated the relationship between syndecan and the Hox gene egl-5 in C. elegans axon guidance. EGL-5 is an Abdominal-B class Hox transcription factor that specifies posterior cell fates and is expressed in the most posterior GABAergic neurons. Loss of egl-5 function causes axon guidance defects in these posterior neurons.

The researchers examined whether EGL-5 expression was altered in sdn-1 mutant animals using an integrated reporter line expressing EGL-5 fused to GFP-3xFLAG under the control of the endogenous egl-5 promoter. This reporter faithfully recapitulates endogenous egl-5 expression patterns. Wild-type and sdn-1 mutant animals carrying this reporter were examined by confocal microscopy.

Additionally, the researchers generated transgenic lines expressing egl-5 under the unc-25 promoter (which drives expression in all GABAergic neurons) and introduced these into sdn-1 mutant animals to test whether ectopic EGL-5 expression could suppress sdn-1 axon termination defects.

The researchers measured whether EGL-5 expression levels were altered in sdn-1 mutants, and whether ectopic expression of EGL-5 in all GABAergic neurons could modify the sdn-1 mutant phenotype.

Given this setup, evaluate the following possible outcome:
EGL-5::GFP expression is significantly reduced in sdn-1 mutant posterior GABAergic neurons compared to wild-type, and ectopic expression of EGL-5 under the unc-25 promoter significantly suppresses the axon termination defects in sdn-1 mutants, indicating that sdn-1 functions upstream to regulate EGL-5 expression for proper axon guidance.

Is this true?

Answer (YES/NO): NO